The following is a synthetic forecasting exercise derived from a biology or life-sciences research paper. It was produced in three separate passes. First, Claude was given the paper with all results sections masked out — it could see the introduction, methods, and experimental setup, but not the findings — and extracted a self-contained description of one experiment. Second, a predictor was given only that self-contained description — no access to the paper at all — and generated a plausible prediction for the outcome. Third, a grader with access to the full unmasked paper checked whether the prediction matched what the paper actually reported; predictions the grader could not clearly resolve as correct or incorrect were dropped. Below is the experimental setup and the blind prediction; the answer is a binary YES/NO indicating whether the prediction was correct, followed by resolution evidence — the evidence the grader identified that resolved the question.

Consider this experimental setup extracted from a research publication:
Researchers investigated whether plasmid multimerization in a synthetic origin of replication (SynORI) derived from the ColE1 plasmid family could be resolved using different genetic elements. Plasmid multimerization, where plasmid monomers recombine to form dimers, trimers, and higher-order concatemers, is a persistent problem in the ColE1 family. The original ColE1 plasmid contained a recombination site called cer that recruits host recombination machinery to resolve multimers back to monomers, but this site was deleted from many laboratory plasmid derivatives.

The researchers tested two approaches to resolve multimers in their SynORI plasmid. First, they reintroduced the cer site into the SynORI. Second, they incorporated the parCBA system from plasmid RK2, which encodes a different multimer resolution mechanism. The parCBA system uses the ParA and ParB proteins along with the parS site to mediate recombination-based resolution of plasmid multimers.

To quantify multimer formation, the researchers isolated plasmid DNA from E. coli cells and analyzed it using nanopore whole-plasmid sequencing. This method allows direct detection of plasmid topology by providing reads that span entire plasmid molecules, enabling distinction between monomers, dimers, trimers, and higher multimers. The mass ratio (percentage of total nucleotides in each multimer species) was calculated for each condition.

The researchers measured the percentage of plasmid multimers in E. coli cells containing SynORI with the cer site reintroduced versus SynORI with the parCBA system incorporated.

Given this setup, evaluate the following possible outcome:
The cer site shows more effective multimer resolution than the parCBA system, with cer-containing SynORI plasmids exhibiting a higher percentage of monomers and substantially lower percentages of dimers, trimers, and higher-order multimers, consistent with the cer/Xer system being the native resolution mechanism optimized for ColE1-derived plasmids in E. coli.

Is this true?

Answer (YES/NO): NO